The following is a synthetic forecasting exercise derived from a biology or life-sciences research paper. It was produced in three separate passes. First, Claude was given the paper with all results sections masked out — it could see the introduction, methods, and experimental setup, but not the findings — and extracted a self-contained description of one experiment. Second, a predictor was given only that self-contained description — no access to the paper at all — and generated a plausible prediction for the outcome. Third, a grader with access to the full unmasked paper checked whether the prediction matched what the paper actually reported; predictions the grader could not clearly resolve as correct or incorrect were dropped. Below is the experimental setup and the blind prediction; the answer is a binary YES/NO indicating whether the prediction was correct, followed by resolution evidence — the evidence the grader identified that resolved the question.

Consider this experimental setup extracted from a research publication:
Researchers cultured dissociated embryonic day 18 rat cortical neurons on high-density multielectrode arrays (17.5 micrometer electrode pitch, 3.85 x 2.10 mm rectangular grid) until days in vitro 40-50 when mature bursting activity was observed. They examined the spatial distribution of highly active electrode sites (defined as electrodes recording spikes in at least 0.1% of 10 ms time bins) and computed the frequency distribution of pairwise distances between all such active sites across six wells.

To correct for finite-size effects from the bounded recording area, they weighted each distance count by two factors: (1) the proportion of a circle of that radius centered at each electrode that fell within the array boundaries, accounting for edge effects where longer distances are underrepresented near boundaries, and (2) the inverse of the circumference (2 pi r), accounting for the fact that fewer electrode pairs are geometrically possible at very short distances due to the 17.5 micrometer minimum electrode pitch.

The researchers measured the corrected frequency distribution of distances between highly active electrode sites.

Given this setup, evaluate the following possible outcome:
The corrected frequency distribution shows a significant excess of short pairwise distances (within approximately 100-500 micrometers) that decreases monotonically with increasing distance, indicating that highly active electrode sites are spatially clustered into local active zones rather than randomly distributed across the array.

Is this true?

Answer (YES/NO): NO